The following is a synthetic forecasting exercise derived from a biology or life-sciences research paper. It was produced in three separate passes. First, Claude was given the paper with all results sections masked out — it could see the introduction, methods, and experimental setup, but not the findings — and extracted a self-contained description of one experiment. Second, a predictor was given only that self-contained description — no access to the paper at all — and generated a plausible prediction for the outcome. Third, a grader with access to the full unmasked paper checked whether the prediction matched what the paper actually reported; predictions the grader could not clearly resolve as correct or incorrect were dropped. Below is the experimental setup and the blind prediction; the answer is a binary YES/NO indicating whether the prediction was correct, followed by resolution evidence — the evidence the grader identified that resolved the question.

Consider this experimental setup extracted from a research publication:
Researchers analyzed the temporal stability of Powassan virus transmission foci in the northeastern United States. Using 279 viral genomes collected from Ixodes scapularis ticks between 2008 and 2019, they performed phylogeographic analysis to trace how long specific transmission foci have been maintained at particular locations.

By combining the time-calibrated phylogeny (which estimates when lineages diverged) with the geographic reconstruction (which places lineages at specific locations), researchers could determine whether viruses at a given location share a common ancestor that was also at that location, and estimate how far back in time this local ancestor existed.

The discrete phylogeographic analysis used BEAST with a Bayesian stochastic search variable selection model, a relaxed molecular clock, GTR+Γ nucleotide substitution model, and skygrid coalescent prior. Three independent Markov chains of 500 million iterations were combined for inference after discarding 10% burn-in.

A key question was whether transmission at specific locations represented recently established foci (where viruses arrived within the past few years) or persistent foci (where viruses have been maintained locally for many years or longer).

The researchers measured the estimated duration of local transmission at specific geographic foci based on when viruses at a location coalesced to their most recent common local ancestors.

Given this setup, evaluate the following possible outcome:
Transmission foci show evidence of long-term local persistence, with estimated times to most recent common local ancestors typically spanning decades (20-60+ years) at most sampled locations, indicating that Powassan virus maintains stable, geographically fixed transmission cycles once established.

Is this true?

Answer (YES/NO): YES